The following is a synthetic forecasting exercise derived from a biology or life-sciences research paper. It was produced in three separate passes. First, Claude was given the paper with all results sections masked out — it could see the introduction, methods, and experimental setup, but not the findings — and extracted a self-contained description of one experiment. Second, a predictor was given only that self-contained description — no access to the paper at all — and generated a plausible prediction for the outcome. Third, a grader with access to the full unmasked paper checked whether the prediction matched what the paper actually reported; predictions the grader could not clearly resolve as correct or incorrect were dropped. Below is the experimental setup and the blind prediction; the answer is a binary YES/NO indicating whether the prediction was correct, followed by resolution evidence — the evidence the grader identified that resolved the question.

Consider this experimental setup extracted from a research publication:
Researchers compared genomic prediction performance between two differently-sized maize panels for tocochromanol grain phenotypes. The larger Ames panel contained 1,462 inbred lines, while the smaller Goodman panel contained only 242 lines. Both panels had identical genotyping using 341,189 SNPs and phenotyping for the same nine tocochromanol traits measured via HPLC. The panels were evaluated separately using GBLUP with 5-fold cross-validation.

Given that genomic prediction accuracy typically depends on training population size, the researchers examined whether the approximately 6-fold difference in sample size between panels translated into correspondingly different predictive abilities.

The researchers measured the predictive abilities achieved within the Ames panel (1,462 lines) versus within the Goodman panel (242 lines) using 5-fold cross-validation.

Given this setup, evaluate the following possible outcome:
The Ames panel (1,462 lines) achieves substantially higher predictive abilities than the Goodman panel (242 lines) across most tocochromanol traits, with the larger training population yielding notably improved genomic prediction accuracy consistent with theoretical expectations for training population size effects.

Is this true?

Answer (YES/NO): YES